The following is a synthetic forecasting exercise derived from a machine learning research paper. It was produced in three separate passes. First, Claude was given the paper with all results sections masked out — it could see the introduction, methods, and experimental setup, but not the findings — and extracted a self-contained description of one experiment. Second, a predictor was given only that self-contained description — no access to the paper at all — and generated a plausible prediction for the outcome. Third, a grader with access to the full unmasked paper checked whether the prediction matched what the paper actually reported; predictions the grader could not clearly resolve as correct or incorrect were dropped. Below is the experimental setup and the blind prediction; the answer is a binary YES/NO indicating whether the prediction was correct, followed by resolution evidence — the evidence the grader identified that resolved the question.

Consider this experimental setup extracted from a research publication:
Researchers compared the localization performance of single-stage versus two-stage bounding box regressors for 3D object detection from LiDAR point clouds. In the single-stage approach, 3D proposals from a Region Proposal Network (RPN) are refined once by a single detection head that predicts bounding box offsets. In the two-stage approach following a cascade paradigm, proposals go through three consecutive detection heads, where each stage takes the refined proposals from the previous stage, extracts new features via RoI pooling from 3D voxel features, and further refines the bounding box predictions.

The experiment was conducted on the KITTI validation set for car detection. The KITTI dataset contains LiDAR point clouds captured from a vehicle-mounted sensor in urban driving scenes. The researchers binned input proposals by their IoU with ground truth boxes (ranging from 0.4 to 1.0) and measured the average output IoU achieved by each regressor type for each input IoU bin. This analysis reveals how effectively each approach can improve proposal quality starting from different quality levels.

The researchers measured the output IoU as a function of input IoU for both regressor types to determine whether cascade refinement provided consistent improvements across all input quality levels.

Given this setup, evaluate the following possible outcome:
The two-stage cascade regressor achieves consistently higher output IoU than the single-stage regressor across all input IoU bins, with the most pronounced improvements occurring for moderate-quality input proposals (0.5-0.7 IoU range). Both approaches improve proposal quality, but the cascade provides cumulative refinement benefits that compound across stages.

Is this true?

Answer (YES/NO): NO